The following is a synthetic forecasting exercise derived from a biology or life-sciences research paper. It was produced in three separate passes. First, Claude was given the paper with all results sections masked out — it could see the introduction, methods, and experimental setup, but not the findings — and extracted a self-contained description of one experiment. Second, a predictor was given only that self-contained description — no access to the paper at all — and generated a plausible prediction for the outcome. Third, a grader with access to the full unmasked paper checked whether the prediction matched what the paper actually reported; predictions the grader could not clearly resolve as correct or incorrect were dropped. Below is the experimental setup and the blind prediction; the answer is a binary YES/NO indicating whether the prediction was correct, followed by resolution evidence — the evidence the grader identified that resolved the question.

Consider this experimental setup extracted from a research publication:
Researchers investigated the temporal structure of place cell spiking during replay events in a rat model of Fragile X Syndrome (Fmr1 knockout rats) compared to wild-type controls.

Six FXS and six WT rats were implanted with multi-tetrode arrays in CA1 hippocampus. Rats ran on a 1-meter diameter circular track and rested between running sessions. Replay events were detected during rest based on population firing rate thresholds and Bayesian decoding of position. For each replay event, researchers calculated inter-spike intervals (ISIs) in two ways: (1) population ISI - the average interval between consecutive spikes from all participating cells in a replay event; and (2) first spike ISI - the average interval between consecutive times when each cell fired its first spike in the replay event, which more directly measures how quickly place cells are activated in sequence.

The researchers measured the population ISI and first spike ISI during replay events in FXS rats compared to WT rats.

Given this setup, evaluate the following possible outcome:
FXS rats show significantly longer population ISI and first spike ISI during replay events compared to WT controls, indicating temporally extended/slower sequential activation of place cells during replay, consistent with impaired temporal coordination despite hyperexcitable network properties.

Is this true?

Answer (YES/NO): YES